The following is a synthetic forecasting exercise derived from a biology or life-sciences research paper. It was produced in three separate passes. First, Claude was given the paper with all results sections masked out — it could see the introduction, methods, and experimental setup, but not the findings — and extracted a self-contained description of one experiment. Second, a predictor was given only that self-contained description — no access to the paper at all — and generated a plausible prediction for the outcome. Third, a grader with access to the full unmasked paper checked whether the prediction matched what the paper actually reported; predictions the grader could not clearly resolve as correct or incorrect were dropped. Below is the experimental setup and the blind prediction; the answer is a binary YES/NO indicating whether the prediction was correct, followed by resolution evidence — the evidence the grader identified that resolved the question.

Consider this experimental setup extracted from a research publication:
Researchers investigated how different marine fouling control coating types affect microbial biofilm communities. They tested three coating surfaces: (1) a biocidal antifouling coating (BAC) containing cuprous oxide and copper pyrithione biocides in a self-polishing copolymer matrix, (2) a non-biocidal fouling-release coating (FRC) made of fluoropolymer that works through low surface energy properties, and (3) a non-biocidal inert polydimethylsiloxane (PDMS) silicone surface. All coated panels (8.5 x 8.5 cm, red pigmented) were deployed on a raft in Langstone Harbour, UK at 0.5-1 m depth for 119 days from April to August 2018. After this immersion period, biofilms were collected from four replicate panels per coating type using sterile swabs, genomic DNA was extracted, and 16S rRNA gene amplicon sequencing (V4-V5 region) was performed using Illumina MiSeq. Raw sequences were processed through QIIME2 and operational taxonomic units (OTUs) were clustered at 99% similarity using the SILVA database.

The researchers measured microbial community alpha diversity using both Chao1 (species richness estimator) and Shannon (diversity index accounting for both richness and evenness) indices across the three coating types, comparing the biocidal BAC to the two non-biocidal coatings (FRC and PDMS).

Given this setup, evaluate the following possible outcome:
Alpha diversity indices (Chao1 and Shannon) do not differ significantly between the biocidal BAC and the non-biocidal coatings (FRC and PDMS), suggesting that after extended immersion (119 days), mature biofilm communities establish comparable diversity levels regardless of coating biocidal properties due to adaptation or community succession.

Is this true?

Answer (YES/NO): NO